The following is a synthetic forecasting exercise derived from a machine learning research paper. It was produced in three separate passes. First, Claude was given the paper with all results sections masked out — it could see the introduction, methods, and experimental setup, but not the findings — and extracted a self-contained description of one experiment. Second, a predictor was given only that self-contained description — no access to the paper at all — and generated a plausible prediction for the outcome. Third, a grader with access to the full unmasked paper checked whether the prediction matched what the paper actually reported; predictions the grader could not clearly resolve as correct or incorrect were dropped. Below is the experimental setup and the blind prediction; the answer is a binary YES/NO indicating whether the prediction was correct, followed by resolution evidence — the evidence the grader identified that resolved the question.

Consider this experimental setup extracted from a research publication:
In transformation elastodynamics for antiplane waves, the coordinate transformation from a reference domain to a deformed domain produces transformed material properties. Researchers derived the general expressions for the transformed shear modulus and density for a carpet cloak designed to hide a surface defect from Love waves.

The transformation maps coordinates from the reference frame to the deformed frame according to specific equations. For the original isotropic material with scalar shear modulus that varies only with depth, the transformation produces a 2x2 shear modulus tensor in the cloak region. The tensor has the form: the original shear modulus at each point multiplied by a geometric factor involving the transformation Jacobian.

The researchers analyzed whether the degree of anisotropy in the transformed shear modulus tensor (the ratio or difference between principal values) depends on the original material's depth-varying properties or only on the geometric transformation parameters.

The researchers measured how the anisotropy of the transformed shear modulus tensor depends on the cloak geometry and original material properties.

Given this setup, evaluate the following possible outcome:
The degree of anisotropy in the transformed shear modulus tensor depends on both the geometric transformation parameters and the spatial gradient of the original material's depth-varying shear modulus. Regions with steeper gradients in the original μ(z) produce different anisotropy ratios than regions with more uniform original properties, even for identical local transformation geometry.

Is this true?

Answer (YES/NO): NO